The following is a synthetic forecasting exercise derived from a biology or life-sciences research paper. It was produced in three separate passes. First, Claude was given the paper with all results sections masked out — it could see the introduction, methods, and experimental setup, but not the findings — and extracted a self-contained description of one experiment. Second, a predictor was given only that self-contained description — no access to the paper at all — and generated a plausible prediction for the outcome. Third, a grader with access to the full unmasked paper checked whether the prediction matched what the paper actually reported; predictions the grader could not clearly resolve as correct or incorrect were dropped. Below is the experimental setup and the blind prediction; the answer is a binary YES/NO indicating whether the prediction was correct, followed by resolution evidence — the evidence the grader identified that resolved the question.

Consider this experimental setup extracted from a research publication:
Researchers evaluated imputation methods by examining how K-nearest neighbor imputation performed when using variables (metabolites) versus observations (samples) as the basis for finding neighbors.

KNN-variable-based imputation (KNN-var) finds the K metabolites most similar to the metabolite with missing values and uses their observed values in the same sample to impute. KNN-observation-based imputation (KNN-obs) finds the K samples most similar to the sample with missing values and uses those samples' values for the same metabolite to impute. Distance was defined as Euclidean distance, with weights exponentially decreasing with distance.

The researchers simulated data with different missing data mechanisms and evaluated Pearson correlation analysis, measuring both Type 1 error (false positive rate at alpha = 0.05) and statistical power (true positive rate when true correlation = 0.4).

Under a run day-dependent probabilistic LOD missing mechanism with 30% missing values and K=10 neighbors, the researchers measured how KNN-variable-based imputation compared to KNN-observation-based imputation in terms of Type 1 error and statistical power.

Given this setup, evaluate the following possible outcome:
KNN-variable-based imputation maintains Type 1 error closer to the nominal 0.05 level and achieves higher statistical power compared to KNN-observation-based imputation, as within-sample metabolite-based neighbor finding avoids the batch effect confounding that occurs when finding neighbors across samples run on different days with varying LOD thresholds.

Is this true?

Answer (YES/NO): NO